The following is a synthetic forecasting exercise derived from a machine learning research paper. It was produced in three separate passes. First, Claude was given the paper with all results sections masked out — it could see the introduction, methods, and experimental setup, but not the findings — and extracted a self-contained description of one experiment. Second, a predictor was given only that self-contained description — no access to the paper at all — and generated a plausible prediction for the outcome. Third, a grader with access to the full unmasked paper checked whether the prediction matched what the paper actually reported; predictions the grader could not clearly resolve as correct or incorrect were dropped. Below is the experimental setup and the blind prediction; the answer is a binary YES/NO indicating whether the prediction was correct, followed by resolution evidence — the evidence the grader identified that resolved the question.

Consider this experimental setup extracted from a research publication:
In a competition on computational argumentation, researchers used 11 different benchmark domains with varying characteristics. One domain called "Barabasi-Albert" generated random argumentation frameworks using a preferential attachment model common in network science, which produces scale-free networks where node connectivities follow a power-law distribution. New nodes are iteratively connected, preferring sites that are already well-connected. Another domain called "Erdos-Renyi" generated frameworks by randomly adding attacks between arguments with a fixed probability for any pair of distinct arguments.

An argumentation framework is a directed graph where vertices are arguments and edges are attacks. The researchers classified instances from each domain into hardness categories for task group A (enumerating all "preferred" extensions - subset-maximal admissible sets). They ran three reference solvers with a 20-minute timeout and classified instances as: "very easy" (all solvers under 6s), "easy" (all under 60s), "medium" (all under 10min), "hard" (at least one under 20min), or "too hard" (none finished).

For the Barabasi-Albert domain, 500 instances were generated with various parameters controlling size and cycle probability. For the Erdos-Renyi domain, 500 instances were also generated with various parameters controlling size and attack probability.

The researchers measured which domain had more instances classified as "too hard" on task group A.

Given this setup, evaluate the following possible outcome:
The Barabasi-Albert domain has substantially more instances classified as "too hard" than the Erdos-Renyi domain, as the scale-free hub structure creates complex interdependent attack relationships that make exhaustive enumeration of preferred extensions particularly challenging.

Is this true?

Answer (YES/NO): YES